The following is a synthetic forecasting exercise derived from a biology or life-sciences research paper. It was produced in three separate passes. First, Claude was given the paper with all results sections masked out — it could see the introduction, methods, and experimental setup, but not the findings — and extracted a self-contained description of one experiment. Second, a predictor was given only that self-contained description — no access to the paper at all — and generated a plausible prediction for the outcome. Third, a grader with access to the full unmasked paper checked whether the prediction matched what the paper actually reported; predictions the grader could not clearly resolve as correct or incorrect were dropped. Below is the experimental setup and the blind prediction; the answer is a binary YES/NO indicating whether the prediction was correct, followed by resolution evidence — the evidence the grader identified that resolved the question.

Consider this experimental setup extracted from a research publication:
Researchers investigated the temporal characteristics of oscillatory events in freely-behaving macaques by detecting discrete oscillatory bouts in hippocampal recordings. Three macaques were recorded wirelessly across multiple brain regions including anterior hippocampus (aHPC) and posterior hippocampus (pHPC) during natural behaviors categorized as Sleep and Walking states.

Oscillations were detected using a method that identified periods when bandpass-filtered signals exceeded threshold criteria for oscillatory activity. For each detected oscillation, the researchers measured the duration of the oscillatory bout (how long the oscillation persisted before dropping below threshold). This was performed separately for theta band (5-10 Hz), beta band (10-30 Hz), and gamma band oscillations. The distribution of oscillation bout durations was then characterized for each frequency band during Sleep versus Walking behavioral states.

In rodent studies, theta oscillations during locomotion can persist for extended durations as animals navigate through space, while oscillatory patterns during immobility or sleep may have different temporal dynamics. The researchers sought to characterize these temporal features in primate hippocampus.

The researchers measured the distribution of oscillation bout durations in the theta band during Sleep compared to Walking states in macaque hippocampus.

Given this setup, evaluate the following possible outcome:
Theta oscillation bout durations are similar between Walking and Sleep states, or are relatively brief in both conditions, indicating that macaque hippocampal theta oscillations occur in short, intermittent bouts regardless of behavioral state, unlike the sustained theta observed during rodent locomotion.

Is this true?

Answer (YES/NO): NO